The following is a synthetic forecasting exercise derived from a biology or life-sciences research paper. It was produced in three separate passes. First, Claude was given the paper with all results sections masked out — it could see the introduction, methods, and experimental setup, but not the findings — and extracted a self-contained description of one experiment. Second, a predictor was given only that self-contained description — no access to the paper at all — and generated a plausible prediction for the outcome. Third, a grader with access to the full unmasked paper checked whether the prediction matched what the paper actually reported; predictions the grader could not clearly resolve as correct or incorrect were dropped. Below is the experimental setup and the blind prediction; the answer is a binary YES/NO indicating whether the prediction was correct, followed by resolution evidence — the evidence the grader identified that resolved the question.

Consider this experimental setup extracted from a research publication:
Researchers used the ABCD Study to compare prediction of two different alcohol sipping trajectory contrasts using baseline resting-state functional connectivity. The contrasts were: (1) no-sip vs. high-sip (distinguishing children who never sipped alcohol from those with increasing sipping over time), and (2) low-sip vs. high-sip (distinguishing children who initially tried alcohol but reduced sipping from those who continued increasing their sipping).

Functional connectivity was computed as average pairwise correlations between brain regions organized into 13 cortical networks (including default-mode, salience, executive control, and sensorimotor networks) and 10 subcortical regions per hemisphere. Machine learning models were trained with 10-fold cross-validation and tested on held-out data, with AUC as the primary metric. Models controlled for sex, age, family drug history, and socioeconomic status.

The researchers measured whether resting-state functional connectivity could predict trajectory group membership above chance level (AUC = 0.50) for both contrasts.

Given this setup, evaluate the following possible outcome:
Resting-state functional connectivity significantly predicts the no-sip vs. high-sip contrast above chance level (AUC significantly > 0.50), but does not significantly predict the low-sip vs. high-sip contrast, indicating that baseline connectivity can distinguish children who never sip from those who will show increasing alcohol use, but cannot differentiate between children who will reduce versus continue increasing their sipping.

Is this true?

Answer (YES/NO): NO